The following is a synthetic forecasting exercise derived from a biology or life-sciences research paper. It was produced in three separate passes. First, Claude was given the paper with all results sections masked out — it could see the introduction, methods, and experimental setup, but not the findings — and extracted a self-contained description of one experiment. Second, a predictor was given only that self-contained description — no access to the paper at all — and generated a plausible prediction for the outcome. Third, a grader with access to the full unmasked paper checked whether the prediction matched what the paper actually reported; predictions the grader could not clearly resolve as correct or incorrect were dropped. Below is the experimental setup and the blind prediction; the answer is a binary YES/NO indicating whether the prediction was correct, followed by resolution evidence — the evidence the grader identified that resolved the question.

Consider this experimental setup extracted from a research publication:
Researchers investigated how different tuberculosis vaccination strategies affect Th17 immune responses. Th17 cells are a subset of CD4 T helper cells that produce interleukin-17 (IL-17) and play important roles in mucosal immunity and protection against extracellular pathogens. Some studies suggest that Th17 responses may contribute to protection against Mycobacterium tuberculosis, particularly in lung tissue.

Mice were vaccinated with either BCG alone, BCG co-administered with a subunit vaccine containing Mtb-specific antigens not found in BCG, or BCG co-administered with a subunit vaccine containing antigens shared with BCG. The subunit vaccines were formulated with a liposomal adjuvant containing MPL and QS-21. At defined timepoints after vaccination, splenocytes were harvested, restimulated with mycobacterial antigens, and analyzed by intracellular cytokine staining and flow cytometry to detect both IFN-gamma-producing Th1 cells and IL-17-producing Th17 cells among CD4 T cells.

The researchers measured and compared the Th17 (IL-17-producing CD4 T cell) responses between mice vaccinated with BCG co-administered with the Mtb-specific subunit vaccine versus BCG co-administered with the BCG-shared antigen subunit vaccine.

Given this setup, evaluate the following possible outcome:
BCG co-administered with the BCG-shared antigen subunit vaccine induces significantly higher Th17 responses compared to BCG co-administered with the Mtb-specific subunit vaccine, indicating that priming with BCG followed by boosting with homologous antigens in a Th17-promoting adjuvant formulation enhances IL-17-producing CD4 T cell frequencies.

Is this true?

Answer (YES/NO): NO